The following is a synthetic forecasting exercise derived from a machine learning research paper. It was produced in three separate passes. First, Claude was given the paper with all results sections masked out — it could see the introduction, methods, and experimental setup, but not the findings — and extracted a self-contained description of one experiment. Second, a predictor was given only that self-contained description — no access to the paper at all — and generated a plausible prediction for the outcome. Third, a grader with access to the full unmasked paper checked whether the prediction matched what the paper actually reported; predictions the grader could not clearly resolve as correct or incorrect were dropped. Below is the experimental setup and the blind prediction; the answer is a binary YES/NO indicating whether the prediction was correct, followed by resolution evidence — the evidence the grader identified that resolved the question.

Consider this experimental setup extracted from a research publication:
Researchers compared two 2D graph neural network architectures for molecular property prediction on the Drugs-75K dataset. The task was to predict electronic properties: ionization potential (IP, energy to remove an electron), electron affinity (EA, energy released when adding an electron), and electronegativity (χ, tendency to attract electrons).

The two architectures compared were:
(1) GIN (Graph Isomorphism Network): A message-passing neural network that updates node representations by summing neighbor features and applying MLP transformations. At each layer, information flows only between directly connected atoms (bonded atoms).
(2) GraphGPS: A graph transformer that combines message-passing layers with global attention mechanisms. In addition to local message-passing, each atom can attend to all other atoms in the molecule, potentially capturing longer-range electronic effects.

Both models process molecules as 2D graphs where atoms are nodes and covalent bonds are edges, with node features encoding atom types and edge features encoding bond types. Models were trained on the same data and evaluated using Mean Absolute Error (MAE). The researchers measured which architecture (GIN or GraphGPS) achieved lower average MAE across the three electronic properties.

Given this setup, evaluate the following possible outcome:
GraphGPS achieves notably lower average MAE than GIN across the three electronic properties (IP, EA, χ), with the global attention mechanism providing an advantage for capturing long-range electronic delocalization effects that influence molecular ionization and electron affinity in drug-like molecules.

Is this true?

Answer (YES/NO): NO